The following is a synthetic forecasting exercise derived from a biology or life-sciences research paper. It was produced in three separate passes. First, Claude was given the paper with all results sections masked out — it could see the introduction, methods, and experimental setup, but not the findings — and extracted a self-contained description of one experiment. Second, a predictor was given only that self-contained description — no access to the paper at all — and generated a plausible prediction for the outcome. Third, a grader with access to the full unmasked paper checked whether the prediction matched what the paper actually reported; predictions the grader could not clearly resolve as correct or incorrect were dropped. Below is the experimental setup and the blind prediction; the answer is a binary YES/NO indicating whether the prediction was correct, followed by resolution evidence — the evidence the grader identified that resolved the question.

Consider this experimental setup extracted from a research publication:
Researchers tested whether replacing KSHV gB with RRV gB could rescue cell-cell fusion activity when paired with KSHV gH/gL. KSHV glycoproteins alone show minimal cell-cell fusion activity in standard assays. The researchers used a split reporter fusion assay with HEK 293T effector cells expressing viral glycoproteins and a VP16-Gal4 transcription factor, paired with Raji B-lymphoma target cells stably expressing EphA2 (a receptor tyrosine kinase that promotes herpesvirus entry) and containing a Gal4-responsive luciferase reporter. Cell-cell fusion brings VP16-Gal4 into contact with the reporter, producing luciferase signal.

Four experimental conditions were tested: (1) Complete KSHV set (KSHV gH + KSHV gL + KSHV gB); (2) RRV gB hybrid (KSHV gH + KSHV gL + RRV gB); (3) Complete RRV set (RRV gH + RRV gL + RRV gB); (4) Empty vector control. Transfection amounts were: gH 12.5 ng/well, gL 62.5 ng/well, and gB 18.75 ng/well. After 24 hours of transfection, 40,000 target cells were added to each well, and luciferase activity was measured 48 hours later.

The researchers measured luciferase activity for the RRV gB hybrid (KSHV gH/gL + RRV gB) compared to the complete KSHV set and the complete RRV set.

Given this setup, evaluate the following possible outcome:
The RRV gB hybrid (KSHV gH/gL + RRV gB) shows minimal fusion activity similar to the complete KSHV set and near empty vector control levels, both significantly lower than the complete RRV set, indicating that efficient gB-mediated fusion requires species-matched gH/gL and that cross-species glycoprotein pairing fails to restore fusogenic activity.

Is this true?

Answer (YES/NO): NO